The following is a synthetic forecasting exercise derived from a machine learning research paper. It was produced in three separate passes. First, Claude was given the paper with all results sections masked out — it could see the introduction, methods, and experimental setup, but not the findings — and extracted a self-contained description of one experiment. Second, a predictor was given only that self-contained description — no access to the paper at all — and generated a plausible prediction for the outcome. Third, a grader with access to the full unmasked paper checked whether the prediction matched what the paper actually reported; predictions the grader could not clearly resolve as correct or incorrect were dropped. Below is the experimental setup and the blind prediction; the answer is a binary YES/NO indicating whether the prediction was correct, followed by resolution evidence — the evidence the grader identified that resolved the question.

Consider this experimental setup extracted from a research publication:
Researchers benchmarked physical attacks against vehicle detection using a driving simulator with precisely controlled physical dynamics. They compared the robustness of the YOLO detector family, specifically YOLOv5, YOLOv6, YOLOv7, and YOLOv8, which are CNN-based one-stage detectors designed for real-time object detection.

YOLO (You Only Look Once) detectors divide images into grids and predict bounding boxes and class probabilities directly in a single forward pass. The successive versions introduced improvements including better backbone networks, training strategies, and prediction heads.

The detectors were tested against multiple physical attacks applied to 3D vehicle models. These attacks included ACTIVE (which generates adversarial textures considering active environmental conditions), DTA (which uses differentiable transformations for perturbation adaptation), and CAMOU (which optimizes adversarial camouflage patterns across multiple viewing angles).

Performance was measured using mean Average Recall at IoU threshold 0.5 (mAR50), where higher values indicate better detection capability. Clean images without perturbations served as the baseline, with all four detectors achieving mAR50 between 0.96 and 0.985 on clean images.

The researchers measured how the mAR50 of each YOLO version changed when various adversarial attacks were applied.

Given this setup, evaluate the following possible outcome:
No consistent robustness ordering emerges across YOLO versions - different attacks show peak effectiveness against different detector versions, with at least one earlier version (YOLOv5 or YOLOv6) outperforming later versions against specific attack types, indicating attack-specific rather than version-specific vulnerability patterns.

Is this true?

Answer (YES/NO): NO